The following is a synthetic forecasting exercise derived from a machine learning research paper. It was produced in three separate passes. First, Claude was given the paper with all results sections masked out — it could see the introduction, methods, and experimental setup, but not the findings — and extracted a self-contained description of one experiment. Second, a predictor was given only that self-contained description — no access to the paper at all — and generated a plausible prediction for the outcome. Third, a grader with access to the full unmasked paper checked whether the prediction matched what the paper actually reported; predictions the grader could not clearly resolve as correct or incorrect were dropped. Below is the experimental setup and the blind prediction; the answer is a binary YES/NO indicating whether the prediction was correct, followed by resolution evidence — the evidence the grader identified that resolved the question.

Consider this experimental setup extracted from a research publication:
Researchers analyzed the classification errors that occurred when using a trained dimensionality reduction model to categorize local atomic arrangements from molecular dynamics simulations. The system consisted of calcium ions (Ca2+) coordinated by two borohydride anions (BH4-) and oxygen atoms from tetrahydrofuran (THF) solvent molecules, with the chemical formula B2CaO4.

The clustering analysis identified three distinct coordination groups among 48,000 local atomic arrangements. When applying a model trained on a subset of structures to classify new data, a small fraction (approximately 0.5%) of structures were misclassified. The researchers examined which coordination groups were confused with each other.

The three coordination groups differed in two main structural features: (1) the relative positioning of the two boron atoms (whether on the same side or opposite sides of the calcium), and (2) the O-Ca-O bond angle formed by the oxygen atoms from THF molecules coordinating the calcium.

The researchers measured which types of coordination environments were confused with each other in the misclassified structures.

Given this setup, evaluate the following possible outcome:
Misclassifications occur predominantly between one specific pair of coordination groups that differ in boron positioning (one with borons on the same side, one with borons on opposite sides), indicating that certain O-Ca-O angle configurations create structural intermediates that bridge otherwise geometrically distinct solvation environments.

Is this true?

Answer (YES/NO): NO